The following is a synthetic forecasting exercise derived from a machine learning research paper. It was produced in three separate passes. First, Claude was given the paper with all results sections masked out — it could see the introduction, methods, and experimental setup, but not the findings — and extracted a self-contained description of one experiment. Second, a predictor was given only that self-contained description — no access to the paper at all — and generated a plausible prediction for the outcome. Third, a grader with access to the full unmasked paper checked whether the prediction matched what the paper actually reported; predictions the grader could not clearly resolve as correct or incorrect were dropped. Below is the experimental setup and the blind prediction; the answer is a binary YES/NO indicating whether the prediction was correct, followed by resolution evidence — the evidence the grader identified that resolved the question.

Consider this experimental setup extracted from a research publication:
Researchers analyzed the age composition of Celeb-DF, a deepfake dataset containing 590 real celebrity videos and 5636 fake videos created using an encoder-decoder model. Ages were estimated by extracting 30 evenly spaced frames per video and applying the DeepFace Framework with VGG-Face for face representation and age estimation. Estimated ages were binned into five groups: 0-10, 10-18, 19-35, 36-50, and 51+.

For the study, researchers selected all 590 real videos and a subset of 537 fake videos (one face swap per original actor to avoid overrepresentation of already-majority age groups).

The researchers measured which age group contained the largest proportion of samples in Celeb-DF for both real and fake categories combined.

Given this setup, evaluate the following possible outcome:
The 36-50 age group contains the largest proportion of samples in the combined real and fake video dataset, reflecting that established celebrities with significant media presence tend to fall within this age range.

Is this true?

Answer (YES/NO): NO